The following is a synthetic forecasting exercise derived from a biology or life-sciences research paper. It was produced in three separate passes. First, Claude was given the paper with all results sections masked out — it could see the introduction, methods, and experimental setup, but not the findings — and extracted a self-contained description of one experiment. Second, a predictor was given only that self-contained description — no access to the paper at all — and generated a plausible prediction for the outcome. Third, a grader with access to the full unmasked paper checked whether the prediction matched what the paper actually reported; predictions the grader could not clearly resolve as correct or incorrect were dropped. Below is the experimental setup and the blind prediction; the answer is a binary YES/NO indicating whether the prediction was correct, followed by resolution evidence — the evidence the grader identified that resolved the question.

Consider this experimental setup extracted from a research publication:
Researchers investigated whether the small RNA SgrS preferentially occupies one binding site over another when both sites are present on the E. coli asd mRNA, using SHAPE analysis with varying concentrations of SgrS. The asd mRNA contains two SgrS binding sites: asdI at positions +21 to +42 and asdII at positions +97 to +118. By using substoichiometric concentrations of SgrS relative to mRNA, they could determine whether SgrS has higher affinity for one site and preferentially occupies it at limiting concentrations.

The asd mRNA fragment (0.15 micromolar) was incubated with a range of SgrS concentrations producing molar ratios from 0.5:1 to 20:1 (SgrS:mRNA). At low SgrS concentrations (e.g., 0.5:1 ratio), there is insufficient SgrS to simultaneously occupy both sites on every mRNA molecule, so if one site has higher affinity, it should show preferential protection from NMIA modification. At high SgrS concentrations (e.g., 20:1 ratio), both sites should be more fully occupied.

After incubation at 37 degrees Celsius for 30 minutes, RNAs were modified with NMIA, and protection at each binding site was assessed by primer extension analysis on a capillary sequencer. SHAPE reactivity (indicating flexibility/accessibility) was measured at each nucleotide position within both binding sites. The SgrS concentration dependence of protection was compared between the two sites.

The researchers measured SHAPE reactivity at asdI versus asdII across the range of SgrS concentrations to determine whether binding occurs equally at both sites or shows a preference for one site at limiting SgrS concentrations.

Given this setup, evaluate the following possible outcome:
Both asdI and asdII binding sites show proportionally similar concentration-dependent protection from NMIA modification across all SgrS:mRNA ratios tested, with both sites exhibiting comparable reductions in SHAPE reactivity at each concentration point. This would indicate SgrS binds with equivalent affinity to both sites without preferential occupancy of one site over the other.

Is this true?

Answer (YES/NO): NO